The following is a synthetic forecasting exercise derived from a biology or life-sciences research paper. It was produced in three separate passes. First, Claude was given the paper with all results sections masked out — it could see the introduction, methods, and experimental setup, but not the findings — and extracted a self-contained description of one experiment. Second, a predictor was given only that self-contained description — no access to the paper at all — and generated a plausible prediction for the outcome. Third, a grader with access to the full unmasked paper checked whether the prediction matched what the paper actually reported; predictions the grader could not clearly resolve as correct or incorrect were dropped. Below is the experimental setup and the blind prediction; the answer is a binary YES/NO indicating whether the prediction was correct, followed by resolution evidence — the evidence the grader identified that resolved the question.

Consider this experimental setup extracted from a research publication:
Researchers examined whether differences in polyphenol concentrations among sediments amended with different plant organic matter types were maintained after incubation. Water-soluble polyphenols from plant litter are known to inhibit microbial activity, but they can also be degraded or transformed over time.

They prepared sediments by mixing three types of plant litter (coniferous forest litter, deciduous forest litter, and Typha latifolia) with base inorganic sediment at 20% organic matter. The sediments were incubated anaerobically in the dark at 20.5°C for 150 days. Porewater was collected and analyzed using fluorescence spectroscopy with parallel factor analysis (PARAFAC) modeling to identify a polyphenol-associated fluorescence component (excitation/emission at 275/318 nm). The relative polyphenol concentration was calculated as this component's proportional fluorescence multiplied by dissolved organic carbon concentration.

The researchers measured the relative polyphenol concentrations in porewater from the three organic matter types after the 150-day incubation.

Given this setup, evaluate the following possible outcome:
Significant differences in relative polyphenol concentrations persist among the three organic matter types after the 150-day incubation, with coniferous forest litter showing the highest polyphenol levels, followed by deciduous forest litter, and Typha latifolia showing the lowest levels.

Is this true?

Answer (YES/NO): NO